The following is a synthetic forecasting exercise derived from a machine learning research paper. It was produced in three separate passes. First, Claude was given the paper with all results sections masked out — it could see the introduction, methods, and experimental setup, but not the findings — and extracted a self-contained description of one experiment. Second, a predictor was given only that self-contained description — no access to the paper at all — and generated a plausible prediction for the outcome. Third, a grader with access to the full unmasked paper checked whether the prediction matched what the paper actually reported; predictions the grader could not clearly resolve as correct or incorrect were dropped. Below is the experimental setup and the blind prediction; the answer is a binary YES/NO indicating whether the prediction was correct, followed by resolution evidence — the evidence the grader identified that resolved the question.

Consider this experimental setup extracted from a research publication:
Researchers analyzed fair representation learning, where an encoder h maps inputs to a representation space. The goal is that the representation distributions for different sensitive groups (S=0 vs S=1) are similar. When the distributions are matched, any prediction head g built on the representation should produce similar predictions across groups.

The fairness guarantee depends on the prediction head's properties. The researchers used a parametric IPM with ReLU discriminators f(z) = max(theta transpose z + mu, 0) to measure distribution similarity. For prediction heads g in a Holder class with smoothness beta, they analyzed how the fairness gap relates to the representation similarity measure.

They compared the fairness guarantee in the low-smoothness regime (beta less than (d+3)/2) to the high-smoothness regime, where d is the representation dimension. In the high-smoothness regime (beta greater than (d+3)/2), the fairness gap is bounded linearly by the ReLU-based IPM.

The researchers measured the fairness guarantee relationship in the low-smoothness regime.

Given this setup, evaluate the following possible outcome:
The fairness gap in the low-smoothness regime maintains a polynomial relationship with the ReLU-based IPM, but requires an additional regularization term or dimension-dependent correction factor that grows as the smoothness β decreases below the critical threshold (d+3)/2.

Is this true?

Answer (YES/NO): NO